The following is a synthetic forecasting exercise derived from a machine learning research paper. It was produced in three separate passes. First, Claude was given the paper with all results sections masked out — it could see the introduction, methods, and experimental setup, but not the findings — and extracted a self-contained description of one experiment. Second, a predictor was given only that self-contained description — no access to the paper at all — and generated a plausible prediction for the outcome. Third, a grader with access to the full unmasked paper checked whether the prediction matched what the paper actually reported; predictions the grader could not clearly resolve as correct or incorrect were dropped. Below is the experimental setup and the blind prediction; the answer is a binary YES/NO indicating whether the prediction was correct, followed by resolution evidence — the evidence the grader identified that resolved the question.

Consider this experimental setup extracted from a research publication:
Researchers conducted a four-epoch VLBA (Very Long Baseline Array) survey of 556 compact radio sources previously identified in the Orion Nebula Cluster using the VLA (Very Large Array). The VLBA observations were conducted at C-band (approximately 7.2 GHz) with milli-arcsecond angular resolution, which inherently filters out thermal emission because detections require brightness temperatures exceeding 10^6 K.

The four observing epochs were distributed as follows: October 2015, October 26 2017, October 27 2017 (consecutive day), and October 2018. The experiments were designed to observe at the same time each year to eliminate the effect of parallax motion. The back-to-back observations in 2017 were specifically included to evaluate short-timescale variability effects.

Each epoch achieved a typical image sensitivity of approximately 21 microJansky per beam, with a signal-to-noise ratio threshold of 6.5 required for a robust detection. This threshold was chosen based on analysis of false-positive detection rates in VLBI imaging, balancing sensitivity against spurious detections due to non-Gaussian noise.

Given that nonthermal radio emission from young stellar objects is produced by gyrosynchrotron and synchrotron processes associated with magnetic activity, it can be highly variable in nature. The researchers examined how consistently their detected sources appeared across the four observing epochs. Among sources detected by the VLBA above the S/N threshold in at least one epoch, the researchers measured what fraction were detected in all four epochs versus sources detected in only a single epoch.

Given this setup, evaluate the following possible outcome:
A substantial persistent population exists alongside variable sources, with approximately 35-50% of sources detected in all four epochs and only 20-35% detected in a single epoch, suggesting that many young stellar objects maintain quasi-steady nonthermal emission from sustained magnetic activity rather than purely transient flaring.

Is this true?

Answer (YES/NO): NO